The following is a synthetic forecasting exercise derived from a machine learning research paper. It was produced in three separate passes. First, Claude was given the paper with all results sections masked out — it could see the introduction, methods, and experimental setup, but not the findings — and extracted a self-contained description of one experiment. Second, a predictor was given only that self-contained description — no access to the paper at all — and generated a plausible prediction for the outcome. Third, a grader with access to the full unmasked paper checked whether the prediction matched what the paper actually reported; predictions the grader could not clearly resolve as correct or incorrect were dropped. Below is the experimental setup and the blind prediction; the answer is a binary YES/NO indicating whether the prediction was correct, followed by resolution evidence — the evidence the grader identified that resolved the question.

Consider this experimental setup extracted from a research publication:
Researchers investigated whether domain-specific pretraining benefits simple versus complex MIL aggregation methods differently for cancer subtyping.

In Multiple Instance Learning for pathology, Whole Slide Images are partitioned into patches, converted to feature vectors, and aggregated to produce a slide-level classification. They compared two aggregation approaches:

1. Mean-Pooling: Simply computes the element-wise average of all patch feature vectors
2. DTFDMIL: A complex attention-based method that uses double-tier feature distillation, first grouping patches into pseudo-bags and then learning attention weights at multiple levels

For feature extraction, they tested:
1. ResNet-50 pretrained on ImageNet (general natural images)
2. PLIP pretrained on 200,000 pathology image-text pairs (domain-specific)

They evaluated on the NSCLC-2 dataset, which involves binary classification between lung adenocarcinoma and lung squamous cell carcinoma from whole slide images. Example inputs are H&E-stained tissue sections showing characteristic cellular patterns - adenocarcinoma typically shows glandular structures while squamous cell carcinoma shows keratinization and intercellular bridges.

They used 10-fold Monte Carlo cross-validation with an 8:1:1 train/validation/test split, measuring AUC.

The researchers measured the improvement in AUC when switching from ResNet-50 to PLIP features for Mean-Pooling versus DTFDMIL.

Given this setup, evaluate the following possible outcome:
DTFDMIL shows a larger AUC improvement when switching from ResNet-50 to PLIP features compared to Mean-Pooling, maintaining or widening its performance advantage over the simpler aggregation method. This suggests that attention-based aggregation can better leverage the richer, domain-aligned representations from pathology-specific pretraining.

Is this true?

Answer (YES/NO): YES